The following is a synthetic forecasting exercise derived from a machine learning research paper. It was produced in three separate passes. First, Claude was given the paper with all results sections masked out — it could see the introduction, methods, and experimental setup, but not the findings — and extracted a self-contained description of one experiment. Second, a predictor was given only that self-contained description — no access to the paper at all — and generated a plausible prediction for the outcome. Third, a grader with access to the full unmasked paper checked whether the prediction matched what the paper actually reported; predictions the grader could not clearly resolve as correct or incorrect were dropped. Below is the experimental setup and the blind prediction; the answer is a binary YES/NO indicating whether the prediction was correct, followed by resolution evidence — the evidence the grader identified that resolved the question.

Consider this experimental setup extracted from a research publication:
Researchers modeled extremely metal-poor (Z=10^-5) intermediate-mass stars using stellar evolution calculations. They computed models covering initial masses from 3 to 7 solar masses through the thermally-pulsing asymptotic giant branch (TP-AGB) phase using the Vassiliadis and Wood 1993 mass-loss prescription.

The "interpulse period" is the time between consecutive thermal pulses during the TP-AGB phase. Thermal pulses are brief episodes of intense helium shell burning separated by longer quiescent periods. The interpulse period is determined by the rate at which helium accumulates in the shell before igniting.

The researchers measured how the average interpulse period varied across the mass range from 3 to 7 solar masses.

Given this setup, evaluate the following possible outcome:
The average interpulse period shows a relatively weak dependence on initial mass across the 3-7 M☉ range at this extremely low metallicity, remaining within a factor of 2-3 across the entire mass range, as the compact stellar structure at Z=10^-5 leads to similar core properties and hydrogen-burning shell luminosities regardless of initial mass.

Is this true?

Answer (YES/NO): NO